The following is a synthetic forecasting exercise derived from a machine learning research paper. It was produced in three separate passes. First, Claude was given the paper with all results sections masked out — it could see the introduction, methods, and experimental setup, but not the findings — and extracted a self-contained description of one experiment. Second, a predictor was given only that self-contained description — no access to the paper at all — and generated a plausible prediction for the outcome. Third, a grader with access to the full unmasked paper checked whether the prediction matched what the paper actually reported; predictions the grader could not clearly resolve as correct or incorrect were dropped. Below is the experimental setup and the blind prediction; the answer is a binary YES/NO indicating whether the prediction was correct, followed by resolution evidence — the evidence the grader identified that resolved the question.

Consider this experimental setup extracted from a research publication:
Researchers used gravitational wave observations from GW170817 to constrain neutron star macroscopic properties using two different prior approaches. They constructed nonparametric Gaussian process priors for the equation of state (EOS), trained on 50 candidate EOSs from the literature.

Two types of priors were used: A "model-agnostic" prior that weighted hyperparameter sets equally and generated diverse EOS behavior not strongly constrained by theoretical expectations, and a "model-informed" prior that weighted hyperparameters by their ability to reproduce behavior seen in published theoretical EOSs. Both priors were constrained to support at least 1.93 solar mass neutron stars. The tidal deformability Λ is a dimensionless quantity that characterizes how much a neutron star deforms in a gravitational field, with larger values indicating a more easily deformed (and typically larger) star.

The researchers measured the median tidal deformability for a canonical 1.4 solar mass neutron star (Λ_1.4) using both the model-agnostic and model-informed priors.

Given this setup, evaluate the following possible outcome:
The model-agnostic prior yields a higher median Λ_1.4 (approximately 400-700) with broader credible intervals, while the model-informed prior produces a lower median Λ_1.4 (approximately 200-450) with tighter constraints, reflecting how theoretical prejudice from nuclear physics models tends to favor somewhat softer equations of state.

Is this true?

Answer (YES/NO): NO